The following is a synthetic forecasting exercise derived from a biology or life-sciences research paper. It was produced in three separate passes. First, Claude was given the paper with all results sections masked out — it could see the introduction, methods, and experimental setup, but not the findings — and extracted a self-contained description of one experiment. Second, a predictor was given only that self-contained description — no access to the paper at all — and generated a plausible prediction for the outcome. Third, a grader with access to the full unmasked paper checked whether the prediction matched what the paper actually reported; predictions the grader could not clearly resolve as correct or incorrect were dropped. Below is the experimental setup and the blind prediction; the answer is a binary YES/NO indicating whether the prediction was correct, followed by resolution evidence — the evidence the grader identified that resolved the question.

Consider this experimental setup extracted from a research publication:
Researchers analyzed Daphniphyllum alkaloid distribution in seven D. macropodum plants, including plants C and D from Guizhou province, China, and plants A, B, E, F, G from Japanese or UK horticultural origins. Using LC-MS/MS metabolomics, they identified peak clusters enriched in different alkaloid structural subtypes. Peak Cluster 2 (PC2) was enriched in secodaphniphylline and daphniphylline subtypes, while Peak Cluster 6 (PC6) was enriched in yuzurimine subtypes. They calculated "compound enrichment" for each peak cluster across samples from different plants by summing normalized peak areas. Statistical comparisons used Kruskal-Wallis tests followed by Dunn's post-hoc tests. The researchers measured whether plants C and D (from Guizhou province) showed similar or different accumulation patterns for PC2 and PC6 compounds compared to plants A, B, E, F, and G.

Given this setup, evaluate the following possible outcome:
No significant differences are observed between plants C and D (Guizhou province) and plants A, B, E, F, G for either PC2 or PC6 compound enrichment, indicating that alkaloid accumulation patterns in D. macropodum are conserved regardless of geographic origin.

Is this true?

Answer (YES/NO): NO